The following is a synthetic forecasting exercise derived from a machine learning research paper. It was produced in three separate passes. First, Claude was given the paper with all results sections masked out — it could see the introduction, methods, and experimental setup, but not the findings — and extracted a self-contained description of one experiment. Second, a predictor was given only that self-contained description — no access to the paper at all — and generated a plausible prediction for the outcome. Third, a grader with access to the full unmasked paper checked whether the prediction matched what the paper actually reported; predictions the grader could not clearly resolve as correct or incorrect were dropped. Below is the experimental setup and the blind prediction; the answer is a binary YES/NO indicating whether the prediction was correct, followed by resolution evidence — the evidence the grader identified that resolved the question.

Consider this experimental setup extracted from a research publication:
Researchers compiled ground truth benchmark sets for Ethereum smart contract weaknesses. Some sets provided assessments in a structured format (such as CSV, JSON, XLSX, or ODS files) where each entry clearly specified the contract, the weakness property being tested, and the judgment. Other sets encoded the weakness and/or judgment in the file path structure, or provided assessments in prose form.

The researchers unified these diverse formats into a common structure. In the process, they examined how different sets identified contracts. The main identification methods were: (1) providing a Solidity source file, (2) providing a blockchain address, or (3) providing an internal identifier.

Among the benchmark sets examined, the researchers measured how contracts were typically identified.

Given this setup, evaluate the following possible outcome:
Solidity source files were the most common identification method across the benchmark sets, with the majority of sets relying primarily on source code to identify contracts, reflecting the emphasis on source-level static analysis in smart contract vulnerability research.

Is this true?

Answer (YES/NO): YES